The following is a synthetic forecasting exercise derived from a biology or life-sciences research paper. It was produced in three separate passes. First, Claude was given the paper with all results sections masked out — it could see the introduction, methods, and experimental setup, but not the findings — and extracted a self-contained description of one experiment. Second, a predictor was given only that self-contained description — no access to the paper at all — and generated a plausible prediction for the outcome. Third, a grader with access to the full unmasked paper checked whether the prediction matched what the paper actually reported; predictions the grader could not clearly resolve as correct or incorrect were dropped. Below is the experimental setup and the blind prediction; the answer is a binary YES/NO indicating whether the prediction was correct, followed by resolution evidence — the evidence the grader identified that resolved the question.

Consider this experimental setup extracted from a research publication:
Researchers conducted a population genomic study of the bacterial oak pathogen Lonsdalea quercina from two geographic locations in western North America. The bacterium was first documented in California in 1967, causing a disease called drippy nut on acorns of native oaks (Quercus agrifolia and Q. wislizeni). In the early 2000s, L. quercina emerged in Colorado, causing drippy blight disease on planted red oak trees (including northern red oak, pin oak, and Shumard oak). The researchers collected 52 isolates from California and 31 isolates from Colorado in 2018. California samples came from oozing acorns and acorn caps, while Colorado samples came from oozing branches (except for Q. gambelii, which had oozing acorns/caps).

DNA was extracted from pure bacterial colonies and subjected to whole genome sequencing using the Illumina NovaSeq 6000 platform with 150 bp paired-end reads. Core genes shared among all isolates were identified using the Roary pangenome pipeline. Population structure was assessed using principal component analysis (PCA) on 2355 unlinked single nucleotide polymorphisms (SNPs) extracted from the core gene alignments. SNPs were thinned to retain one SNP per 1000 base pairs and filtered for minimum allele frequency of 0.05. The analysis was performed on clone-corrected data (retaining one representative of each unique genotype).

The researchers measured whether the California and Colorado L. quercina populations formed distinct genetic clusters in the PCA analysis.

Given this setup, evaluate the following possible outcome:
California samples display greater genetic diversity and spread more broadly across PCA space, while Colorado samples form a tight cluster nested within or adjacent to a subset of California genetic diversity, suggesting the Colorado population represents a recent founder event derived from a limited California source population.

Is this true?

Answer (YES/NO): NO